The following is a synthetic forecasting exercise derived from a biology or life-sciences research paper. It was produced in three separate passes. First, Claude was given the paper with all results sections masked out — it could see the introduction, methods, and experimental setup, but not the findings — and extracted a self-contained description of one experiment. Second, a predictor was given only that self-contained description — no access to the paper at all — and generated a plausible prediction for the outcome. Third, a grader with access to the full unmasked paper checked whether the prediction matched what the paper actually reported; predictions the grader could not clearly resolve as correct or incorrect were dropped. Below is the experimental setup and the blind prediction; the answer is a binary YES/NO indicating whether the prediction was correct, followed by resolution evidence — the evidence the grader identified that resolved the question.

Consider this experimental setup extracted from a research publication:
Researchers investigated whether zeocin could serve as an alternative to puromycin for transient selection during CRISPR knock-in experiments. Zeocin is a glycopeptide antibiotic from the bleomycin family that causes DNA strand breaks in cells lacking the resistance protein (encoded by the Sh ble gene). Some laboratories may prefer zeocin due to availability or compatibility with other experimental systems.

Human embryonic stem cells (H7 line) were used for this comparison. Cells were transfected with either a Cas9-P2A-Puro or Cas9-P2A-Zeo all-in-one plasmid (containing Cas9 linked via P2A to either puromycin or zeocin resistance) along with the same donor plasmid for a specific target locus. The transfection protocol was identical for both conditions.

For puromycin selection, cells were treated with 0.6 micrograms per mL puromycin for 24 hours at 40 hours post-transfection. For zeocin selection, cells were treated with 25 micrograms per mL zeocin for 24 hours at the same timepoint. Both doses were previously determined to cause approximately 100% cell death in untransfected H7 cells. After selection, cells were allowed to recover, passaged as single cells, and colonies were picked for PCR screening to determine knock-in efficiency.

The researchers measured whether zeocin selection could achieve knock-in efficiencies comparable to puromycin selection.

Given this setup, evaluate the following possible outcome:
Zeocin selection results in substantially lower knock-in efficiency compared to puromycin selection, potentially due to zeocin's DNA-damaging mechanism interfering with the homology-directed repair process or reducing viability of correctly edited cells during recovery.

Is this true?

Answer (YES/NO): NO